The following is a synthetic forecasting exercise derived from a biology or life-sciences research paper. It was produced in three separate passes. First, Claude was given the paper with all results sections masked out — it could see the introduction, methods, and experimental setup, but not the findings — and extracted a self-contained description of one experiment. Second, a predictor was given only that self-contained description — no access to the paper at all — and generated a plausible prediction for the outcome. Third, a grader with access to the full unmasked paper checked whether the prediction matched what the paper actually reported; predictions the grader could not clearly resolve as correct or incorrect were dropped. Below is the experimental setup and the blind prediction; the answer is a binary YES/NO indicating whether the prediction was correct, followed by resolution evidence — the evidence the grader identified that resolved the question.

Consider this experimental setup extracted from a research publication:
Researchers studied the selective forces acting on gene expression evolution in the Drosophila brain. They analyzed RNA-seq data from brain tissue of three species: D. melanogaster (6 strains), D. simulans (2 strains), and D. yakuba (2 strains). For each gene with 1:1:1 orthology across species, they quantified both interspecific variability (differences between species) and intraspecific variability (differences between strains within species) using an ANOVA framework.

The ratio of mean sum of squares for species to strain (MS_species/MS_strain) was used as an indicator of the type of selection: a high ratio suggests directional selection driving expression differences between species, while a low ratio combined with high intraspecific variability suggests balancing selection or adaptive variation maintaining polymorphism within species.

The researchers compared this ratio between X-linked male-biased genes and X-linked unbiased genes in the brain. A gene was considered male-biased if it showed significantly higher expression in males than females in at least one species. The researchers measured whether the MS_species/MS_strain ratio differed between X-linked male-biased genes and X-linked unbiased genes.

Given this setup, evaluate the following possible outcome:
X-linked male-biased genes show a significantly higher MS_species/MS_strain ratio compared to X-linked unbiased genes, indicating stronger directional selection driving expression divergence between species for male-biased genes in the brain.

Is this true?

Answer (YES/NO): YES